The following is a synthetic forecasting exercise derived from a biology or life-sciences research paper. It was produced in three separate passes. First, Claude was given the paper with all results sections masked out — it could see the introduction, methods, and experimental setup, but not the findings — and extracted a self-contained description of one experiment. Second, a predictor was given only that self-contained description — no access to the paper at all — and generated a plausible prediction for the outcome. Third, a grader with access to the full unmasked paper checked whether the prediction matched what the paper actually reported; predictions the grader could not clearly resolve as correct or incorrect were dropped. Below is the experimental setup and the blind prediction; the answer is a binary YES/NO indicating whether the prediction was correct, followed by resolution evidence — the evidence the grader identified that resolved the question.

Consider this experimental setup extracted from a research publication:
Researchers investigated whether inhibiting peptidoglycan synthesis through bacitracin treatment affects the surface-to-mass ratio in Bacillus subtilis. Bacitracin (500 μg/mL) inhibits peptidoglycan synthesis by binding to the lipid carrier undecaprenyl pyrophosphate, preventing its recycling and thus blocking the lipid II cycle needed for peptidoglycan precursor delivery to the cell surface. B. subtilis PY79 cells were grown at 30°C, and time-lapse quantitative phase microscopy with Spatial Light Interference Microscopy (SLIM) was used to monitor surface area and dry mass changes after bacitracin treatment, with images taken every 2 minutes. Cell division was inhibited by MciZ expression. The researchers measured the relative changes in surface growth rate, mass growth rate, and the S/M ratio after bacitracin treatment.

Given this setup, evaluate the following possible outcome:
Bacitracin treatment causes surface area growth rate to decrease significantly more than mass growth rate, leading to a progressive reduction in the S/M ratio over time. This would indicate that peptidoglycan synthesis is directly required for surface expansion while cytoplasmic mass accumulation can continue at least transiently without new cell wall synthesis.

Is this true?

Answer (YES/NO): YES